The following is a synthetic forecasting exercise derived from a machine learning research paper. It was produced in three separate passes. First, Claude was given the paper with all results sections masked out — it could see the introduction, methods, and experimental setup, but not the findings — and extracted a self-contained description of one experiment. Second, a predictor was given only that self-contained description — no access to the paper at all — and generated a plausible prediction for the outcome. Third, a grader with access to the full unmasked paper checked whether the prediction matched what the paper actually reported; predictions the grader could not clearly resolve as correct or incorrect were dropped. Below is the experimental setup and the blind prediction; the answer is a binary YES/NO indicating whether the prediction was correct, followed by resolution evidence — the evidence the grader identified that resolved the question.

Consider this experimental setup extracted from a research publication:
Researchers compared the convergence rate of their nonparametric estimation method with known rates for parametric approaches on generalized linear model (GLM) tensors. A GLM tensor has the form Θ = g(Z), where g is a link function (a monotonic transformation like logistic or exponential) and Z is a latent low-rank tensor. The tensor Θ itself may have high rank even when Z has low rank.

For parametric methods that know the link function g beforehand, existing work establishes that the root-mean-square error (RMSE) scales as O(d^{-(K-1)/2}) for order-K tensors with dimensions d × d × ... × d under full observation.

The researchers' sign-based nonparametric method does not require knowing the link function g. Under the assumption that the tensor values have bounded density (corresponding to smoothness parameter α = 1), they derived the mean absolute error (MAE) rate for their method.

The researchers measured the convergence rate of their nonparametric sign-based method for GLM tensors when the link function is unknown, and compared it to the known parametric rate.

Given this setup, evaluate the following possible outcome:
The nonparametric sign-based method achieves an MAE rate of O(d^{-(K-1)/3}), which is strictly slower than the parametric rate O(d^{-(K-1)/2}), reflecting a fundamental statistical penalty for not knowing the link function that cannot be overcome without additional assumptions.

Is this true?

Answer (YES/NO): YES